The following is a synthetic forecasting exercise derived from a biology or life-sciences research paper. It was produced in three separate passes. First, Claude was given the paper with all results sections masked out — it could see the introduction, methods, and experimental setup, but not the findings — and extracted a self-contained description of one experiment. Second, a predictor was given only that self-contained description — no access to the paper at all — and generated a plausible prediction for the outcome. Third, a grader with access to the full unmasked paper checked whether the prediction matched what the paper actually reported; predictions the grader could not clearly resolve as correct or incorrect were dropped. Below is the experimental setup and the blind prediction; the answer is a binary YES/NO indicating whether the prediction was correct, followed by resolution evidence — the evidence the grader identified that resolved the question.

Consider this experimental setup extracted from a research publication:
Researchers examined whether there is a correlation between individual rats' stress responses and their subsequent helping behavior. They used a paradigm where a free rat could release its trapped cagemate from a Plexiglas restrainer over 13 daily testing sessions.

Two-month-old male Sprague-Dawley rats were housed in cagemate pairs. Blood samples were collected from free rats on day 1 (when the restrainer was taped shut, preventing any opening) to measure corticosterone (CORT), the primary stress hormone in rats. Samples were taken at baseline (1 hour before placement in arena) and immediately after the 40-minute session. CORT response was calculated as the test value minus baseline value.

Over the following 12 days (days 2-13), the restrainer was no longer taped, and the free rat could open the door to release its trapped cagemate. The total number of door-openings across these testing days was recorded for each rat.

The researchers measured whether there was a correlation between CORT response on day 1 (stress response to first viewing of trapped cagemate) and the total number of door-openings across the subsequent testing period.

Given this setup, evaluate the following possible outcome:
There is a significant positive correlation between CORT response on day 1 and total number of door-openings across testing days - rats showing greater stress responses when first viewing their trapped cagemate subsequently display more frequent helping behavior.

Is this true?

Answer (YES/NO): NO